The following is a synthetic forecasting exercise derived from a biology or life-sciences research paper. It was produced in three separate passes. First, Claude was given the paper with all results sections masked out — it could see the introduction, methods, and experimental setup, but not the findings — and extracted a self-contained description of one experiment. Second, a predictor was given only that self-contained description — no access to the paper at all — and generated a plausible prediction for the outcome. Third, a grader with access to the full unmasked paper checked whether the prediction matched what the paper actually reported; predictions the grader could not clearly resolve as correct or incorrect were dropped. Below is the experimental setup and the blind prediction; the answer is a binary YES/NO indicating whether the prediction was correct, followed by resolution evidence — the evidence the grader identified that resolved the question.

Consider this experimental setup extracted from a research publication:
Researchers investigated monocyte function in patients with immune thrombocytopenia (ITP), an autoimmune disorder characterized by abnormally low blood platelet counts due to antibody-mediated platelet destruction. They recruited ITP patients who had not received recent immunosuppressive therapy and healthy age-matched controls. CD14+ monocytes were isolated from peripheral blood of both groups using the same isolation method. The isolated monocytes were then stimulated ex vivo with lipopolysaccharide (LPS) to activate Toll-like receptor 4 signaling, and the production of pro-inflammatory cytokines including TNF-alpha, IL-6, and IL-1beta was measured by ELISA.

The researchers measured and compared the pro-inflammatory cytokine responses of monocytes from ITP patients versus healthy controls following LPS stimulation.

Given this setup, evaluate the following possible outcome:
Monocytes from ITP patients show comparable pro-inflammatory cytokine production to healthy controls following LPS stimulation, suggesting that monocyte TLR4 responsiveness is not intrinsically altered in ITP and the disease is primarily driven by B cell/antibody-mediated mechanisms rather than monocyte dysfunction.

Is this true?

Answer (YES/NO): NO